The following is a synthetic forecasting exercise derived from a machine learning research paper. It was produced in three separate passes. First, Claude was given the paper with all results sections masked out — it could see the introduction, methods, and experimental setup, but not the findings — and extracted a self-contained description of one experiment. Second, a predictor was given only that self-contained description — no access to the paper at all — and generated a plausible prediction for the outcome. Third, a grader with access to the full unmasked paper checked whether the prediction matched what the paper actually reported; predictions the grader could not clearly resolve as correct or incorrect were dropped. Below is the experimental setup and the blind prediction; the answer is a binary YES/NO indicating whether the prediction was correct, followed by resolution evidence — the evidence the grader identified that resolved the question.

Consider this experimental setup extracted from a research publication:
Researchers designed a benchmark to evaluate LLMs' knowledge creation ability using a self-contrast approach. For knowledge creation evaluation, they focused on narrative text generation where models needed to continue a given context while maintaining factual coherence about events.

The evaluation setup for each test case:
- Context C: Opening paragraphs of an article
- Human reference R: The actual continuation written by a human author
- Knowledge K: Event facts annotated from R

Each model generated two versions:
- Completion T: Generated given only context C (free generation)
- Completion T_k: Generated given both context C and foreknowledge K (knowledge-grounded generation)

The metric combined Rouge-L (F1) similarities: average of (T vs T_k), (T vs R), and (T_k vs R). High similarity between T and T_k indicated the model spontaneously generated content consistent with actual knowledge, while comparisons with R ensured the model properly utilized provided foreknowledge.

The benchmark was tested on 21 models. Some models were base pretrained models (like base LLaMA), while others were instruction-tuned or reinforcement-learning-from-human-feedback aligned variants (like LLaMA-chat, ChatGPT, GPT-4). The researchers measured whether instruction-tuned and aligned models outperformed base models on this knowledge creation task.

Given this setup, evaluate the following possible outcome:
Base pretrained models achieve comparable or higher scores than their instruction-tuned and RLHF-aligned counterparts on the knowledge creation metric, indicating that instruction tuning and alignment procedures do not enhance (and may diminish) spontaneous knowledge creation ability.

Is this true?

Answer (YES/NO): NO